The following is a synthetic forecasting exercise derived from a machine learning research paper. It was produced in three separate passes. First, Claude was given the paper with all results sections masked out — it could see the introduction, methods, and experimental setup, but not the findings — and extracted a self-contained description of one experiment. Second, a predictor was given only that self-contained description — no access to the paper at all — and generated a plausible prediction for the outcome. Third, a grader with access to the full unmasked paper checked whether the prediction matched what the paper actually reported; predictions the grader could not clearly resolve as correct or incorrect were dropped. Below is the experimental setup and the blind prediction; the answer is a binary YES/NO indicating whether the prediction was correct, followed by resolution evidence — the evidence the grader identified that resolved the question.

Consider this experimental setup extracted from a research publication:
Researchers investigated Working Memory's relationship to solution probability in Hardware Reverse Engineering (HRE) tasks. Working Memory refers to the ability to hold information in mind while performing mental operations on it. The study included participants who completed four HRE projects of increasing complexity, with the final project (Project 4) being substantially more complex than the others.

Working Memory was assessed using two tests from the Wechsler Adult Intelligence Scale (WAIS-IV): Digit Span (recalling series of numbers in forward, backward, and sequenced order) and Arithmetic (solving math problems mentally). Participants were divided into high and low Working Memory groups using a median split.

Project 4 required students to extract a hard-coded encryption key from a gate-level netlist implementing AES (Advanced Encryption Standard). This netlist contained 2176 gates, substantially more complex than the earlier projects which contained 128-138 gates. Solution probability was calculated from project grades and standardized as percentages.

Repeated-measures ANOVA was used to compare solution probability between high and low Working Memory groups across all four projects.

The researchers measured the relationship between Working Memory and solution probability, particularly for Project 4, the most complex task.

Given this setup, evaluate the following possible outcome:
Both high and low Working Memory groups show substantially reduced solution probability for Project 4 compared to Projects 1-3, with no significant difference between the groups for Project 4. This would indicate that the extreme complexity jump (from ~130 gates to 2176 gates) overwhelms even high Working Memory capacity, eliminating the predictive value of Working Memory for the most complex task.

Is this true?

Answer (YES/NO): NO